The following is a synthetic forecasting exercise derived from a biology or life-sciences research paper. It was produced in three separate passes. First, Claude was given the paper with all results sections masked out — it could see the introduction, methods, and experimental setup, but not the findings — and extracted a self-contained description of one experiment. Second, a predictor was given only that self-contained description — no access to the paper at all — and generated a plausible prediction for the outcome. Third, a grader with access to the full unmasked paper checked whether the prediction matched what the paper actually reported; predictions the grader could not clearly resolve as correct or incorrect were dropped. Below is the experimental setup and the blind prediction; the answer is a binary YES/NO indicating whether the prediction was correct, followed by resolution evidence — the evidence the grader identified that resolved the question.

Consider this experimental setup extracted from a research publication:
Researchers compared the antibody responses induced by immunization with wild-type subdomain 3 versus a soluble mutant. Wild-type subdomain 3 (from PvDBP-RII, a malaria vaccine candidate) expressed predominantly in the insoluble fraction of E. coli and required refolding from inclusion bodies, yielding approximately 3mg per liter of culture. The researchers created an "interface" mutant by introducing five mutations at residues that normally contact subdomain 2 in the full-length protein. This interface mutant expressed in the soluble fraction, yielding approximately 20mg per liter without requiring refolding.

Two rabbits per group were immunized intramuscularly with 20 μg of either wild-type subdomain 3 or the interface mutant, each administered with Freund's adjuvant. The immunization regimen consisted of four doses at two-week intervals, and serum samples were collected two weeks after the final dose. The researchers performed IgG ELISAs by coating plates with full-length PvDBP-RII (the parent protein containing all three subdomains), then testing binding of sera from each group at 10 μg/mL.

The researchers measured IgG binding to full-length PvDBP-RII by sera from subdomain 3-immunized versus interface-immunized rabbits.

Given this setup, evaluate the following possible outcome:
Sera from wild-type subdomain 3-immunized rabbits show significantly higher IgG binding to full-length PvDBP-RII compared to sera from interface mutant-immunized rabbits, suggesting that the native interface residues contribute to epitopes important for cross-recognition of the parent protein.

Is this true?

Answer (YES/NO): NO